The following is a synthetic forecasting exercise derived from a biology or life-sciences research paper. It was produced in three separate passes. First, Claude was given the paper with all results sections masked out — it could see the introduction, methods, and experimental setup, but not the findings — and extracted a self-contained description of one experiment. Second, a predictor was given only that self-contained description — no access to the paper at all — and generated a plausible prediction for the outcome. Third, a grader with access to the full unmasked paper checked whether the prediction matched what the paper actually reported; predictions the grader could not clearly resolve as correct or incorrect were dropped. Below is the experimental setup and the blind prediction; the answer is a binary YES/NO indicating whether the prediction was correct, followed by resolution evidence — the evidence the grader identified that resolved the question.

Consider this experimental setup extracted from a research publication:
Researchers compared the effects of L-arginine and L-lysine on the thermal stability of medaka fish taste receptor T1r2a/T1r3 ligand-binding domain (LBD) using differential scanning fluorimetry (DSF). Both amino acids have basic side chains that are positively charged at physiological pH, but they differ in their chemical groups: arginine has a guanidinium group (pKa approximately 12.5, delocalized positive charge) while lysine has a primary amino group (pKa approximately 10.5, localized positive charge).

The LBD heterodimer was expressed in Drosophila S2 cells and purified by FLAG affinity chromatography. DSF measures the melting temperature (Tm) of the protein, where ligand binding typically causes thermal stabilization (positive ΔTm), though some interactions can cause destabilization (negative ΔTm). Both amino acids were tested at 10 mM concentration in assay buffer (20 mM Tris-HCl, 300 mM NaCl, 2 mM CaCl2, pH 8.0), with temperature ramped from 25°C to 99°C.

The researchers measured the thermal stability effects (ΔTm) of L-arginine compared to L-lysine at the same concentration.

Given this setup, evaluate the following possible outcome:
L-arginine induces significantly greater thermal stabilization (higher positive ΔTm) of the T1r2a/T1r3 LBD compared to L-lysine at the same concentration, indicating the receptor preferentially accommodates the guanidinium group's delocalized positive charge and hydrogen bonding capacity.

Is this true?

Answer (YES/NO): YES